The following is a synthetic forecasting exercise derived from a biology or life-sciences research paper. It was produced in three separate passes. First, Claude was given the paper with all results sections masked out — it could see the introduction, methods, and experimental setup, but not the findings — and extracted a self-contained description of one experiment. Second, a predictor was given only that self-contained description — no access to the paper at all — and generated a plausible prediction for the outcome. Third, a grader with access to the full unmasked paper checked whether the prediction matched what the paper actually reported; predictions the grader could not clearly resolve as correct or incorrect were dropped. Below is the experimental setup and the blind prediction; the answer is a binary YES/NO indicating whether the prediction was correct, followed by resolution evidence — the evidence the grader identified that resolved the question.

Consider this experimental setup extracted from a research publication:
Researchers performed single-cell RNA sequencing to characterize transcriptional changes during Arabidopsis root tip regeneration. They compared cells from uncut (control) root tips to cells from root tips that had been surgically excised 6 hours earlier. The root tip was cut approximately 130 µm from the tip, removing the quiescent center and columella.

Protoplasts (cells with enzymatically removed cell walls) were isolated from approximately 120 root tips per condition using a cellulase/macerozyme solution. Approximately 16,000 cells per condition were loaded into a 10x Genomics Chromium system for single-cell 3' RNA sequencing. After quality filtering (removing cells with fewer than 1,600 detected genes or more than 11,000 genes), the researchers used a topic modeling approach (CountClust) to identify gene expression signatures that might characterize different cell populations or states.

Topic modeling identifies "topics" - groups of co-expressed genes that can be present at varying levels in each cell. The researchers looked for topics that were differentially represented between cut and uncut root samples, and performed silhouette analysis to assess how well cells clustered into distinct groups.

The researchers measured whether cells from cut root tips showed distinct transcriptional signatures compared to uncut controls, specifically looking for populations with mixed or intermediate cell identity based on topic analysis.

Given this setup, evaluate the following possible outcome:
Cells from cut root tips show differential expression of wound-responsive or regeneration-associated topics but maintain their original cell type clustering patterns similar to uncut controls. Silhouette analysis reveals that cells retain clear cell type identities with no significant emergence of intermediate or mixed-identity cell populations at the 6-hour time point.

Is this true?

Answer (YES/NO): NO